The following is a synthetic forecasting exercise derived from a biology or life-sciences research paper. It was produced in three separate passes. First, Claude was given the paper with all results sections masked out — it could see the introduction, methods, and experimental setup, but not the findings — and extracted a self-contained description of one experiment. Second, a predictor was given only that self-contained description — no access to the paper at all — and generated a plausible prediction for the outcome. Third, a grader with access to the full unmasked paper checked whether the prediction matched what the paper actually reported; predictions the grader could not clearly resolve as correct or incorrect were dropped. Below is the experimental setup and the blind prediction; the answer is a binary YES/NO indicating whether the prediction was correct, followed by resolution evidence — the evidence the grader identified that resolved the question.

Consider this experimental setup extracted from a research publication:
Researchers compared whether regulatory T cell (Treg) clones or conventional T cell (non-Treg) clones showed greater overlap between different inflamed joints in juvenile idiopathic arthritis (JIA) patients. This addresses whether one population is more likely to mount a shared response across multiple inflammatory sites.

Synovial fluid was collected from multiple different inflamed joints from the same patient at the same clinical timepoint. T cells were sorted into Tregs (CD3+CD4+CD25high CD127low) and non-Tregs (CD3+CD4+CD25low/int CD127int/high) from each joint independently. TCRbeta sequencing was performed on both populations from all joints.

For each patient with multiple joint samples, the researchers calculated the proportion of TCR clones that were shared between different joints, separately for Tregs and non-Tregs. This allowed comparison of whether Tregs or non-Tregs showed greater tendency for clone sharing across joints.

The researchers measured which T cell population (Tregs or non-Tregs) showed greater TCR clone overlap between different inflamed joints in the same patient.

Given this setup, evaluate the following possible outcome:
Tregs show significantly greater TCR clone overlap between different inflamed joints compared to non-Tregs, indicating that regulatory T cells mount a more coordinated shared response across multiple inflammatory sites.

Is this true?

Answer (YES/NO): YES